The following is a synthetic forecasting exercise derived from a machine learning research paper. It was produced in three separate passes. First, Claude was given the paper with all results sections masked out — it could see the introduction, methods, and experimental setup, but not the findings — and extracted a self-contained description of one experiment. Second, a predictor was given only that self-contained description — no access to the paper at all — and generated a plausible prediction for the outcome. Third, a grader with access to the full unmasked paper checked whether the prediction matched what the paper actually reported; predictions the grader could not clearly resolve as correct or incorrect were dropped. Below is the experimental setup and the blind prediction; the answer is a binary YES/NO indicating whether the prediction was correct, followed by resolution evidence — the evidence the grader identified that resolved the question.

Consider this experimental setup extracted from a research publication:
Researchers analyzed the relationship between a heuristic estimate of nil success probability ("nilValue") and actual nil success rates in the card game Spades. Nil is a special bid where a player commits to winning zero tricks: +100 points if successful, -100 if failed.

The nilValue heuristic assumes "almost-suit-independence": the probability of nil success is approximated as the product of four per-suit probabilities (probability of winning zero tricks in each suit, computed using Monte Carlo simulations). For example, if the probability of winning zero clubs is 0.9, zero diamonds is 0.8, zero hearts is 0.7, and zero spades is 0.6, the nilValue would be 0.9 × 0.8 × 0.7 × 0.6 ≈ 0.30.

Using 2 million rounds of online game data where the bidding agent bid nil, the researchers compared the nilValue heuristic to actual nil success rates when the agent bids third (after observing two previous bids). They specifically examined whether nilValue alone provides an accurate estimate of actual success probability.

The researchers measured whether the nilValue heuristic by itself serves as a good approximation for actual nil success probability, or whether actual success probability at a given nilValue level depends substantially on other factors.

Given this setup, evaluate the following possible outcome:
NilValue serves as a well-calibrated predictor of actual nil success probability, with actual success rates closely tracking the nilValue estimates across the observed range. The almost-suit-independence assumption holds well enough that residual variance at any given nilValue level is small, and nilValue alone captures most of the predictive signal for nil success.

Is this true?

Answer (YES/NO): NO